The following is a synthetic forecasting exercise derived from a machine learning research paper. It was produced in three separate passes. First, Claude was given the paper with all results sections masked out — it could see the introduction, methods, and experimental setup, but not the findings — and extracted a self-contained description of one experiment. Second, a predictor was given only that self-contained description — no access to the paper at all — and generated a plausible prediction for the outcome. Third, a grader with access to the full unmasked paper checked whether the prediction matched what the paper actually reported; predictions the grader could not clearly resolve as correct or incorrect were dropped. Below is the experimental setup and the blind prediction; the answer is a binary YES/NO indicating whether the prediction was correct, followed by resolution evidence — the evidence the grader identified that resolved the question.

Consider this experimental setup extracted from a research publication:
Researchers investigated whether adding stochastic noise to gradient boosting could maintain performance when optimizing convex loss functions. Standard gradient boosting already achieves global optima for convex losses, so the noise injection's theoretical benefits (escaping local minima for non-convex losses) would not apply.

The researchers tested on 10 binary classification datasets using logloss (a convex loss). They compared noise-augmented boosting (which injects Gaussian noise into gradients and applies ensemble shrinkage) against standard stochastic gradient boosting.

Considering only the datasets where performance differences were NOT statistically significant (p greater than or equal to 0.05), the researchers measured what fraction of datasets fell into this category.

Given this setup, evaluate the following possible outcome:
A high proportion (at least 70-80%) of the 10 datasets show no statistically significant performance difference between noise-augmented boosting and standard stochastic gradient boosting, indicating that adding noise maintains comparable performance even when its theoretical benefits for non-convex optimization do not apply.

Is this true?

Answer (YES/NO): NO